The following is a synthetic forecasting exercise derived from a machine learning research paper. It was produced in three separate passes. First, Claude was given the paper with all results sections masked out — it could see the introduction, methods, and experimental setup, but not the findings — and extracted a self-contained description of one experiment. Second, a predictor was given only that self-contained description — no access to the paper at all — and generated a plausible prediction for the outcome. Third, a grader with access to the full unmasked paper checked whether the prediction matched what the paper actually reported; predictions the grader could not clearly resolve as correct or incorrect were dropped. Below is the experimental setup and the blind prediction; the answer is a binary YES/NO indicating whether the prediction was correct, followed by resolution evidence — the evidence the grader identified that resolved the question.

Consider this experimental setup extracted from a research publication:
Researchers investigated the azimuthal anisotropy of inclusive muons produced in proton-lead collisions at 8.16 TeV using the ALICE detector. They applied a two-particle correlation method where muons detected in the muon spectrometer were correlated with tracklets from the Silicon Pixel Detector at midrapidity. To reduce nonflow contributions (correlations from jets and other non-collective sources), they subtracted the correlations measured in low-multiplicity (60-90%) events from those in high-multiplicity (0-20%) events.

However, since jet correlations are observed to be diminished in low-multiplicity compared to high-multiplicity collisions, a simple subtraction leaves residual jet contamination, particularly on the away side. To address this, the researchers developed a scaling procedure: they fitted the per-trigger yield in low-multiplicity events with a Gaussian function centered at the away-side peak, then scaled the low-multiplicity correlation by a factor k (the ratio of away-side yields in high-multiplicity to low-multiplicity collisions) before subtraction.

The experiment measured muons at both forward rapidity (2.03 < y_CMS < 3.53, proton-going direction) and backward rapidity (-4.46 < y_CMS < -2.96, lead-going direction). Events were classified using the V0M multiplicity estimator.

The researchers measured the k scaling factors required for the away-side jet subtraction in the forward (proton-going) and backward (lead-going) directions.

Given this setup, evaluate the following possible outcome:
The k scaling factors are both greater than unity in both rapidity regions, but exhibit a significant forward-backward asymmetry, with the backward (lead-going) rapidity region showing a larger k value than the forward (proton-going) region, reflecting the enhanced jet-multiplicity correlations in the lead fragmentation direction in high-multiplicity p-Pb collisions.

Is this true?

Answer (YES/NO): NO